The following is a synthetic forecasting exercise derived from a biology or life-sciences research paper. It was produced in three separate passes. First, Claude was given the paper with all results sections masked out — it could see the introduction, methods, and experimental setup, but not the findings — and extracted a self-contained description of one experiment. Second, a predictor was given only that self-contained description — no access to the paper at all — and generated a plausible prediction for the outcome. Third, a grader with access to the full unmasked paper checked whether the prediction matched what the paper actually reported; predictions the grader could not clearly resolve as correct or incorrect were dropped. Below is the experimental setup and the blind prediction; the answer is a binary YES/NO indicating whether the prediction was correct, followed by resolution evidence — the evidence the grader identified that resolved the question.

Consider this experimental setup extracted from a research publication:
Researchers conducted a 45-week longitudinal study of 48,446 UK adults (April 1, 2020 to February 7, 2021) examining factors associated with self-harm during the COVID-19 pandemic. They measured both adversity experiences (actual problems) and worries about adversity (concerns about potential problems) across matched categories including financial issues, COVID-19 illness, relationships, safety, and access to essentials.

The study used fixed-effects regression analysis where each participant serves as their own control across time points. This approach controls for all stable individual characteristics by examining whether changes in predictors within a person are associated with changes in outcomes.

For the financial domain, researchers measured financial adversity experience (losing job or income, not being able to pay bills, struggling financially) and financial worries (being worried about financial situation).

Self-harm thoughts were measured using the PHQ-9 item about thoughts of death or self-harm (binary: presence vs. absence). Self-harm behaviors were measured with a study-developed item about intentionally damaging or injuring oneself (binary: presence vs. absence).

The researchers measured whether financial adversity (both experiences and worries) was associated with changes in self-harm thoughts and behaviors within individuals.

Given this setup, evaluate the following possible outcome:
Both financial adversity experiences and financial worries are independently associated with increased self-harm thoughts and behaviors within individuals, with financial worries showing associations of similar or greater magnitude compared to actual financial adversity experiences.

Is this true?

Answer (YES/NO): NO